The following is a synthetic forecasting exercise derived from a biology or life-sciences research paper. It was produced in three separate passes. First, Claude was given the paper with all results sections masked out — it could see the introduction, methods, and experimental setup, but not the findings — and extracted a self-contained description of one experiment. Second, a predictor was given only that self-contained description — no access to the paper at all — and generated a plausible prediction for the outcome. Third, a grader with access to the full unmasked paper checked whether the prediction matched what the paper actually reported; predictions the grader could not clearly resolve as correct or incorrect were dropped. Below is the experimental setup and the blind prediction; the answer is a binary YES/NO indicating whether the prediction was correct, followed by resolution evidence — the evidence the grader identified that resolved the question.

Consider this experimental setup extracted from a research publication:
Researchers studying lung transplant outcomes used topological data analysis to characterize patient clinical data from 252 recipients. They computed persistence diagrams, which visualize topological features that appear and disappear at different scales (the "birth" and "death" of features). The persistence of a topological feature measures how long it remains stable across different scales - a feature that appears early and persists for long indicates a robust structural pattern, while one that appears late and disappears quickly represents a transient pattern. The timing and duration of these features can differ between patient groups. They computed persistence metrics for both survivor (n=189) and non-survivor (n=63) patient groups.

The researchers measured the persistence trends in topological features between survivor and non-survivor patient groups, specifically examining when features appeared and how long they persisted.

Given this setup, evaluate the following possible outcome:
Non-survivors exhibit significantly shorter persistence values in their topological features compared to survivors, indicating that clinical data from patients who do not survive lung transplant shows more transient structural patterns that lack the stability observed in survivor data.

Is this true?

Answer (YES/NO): NO